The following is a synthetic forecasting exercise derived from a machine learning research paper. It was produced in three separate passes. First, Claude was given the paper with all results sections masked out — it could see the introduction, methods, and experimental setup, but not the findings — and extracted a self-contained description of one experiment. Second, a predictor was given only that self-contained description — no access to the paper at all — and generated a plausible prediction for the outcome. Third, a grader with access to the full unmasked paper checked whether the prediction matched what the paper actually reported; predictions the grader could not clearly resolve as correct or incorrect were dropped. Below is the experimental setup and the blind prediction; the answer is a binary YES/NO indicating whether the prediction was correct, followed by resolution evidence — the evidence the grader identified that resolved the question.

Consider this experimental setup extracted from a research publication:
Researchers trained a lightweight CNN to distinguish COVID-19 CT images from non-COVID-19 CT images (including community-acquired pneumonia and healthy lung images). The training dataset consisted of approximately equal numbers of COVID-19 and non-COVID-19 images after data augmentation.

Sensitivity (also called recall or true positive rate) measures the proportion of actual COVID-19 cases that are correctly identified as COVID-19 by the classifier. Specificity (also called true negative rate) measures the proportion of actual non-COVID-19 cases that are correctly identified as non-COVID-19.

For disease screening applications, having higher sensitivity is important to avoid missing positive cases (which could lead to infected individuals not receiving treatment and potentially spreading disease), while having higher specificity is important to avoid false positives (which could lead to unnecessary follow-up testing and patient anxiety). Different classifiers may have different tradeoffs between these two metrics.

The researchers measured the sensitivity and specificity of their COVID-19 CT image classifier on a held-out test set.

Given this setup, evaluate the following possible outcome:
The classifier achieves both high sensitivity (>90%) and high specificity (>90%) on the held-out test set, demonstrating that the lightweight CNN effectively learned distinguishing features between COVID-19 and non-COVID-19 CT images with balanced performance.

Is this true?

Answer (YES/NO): NO